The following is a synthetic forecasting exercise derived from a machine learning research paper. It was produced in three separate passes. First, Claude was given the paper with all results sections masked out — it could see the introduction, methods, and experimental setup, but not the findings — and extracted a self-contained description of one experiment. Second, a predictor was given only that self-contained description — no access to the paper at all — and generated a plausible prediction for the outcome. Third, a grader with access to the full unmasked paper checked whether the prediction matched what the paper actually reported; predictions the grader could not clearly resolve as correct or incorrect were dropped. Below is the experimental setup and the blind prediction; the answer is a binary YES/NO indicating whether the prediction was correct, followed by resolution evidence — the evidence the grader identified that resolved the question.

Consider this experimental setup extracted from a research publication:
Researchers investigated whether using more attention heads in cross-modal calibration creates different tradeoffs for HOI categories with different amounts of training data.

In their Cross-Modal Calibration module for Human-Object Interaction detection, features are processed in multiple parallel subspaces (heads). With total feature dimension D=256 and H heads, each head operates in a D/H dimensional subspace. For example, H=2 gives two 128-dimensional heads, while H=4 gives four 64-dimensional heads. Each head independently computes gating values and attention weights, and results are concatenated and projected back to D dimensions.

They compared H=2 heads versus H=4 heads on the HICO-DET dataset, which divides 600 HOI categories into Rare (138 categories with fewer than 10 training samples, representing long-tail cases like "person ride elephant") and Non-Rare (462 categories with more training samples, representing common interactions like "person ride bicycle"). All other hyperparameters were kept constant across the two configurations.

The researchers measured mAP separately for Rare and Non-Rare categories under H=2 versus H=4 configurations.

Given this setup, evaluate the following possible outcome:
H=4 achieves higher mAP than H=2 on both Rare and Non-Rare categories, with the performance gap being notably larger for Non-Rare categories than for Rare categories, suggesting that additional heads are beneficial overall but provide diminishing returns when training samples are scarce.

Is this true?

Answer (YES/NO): NO